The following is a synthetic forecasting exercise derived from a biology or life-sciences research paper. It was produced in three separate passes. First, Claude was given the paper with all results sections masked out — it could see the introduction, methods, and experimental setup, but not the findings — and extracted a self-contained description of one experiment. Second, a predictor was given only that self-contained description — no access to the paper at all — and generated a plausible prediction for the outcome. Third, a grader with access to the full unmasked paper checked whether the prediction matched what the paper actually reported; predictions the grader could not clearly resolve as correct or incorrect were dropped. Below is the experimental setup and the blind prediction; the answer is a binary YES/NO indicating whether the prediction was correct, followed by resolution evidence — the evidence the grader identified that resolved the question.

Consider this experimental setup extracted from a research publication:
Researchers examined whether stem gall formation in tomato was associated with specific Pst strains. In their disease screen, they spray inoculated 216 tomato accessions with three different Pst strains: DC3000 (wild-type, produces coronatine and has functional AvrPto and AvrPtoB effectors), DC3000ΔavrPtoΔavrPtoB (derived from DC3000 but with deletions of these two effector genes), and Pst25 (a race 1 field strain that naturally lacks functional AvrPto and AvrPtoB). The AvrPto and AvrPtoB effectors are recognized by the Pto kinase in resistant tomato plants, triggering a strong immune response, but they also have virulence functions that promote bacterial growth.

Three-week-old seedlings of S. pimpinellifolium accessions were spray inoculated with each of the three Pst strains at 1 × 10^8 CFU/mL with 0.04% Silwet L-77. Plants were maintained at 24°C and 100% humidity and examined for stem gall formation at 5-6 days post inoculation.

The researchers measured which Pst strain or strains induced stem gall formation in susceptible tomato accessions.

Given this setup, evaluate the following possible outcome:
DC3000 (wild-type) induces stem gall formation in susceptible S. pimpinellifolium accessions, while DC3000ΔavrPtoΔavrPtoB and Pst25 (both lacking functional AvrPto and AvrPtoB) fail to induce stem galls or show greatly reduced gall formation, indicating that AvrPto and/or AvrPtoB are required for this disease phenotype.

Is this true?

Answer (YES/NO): NO